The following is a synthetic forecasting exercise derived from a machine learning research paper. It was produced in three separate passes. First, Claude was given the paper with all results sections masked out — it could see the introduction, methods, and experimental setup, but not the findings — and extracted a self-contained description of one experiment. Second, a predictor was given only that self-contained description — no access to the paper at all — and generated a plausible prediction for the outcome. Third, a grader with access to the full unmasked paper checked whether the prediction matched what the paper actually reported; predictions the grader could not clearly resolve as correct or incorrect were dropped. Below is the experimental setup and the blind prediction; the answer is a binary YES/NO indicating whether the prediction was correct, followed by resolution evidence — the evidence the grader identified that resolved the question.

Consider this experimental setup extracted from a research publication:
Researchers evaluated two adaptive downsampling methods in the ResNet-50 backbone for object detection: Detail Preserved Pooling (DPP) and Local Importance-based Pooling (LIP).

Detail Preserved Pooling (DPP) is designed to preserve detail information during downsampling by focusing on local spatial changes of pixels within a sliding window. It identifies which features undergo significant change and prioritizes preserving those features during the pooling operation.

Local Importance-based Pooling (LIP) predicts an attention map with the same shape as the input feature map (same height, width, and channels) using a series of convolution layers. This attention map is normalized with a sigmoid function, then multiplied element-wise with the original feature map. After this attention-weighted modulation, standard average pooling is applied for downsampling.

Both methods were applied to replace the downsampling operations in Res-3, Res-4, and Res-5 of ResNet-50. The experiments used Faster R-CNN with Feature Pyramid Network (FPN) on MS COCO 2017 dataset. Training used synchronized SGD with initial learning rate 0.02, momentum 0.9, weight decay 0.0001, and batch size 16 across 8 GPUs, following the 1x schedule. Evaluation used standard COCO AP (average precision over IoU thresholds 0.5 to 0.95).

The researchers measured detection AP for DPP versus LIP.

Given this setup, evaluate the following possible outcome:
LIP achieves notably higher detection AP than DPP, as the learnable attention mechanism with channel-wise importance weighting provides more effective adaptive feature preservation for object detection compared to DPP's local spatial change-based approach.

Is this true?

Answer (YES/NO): NO